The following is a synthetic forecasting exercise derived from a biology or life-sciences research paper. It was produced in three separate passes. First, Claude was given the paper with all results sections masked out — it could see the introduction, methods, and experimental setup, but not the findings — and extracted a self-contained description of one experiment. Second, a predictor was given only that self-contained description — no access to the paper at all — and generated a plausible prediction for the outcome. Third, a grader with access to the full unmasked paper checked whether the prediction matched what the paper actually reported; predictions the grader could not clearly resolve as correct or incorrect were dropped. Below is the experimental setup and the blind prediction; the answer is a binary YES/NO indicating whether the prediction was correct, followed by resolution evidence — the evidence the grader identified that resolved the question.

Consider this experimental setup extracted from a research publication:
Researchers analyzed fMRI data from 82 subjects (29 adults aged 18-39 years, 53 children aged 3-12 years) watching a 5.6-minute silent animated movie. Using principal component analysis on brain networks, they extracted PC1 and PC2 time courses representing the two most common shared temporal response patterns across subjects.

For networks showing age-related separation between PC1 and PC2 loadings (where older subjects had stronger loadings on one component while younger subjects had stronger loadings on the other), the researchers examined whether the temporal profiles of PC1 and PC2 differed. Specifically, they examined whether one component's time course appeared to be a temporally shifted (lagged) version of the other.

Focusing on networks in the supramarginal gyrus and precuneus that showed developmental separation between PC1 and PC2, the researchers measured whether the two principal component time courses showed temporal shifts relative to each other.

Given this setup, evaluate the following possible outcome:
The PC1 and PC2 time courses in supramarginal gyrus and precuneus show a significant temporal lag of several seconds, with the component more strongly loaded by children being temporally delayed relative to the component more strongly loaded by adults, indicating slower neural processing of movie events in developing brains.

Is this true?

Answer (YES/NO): YES